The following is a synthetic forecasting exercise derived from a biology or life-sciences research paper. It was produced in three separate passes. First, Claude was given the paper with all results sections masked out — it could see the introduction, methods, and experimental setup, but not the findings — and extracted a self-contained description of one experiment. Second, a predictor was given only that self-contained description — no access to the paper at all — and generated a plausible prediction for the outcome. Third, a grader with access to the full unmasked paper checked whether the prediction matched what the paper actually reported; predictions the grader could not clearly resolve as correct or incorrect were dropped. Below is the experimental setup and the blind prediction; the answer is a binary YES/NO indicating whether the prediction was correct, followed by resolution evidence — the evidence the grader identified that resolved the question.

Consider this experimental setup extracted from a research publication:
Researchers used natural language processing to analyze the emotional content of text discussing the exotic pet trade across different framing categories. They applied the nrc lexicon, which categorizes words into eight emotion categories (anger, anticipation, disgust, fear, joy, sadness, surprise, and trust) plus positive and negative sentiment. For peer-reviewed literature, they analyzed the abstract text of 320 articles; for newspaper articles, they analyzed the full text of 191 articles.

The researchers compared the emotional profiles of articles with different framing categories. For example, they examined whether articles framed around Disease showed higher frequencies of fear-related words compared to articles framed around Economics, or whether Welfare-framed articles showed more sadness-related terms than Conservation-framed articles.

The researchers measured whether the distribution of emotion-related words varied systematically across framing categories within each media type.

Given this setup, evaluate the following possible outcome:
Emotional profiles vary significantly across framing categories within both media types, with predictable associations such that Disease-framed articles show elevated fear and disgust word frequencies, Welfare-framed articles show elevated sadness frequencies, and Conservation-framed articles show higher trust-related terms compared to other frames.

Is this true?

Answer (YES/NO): NO